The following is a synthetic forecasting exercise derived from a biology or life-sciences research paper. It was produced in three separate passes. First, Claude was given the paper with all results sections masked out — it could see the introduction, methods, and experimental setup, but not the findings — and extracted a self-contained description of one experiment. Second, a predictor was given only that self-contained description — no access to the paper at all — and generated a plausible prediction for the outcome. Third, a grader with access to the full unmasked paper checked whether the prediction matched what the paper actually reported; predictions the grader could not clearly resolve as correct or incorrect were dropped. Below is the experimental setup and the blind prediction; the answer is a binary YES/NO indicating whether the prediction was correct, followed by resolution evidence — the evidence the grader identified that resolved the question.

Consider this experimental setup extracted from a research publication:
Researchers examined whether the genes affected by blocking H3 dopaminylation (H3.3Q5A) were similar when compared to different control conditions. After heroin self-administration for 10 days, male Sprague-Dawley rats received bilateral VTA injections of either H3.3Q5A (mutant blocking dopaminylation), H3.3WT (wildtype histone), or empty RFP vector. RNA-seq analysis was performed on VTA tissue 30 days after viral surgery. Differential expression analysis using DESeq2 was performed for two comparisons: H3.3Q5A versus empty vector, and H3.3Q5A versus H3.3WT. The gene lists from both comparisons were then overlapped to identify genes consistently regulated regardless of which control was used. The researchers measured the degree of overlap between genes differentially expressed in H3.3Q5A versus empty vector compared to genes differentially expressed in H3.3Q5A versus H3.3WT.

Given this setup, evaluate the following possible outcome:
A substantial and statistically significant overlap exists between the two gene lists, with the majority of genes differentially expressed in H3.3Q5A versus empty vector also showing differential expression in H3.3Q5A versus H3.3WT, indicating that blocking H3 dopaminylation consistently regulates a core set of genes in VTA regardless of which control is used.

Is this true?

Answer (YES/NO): NO